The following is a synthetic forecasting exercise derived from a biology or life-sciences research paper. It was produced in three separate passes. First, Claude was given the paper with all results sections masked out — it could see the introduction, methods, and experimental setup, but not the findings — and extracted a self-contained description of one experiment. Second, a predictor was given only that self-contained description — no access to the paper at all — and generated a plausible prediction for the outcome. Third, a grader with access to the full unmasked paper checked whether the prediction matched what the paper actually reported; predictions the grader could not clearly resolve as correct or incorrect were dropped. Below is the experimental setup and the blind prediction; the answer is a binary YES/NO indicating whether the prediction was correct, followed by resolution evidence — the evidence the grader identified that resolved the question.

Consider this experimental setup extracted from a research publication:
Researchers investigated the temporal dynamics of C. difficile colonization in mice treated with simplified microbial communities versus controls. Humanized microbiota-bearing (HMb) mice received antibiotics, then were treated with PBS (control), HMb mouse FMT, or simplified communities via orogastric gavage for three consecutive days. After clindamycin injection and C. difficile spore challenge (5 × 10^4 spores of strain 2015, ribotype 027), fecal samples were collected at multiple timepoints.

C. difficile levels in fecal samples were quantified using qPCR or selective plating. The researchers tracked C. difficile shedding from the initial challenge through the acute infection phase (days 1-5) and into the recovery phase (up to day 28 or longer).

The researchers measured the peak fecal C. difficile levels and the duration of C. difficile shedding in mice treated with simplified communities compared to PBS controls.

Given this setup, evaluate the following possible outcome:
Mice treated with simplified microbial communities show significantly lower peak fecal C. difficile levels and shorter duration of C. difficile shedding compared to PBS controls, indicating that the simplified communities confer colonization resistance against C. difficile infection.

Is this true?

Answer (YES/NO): NO